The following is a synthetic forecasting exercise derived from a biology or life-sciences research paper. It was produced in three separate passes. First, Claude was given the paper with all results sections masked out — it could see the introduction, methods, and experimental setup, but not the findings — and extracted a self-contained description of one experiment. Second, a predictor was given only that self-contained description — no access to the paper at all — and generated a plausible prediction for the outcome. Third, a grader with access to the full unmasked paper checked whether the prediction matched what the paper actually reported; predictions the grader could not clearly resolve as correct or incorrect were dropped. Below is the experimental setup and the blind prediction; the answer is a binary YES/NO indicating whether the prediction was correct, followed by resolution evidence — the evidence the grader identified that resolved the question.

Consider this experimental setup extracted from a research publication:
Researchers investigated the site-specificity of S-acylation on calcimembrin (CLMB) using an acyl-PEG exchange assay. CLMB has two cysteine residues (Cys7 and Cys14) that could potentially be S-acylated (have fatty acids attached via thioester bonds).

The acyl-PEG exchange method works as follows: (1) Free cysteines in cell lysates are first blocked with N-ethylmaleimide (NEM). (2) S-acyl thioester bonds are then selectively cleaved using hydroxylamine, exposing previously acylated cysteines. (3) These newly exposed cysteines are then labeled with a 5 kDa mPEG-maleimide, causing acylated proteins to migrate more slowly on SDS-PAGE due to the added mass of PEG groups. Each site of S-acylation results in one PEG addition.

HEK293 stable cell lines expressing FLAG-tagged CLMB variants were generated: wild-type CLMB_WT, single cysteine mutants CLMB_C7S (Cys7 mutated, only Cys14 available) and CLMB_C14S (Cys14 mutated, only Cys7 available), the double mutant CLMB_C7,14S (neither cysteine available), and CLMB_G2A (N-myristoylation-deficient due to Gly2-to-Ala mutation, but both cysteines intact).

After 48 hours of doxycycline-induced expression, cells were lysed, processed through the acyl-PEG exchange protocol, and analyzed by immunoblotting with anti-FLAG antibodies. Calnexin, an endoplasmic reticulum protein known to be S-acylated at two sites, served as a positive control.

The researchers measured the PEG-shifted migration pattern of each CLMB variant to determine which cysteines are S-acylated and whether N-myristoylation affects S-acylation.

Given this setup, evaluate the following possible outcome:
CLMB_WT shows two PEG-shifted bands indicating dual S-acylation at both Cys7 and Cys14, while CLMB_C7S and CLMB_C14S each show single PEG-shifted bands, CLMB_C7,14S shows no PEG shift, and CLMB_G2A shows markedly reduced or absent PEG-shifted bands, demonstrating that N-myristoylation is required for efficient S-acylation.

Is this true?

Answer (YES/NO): NO